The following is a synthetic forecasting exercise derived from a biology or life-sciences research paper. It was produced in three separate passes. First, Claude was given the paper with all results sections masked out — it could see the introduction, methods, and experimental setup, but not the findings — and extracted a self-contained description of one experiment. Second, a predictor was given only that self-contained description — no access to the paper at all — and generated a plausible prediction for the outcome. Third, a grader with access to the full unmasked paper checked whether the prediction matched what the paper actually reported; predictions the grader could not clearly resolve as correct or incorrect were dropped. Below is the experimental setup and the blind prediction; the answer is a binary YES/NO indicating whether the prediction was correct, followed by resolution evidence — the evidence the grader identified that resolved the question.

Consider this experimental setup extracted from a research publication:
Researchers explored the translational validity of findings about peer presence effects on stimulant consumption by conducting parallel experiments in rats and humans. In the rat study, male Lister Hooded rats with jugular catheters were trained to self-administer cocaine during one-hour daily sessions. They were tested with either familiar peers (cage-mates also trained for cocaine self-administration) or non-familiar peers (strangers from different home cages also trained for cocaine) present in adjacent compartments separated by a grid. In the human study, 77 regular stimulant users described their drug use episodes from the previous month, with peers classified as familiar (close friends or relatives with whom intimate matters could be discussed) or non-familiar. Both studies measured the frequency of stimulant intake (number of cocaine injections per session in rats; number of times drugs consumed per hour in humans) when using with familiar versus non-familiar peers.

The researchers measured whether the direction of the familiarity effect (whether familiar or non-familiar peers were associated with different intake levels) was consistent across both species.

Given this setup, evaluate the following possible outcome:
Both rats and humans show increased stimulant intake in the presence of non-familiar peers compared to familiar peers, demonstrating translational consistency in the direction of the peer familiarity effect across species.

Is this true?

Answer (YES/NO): NO